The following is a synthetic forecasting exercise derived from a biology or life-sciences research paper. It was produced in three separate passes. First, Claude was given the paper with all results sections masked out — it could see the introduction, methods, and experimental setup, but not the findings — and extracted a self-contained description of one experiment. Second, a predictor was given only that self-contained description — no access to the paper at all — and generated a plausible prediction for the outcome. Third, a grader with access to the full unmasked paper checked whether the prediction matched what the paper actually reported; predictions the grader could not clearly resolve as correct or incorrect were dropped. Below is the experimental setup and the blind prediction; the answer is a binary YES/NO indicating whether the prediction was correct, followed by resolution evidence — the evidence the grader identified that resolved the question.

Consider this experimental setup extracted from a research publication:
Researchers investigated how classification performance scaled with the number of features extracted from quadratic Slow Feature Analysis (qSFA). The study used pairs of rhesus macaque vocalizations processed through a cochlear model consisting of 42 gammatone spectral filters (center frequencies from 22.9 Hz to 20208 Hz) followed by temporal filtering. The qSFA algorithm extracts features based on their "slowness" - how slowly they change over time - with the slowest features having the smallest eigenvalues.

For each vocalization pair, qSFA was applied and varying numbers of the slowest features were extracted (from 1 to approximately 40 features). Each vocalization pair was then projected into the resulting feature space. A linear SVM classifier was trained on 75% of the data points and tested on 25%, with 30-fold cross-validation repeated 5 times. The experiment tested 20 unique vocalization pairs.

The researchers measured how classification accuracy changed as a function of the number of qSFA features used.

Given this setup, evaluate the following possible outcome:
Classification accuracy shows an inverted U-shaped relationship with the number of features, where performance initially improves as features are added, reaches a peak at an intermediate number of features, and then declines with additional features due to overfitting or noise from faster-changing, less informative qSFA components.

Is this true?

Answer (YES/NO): NO